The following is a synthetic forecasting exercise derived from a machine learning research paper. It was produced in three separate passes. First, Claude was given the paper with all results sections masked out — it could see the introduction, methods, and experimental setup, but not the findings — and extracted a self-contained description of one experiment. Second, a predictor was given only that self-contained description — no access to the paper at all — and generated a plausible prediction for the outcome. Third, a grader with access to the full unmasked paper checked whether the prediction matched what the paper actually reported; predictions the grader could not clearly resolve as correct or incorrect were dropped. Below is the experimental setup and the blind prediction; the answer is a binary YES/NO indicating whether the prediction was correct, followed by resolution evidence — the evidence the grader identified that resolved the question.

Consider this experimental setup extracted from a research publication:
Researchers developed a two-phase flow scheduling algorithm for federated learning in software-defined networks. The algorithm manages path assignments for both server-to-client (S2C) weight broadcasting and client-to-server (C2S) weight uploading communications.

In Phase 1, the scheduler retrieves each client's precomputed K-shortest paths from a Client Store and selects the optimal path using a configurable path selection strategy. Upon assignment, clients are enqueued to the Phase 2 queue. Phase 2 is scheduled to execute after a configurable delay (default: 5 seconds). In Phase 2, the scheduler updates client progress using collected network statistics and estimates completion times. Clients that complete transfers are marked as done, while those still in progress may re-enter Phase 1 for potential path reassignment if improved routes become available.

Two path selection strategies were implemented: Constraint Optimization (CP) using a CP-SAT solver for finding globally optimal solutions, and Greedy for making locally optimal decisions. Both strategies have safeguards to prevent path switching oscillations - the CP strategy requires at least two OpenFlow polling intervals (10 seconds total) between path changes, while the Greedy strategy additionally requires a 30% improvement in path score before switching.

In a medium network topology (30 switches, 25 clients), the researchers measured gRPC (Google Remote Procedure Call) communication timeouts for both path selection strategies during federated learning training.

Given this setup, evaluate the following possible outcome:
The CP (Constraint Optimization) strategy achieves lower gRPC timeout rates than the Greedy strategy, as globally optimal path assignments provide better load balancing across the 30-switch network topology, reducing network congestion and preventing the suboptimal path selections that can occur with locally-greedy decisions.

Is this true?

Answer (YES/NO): NO